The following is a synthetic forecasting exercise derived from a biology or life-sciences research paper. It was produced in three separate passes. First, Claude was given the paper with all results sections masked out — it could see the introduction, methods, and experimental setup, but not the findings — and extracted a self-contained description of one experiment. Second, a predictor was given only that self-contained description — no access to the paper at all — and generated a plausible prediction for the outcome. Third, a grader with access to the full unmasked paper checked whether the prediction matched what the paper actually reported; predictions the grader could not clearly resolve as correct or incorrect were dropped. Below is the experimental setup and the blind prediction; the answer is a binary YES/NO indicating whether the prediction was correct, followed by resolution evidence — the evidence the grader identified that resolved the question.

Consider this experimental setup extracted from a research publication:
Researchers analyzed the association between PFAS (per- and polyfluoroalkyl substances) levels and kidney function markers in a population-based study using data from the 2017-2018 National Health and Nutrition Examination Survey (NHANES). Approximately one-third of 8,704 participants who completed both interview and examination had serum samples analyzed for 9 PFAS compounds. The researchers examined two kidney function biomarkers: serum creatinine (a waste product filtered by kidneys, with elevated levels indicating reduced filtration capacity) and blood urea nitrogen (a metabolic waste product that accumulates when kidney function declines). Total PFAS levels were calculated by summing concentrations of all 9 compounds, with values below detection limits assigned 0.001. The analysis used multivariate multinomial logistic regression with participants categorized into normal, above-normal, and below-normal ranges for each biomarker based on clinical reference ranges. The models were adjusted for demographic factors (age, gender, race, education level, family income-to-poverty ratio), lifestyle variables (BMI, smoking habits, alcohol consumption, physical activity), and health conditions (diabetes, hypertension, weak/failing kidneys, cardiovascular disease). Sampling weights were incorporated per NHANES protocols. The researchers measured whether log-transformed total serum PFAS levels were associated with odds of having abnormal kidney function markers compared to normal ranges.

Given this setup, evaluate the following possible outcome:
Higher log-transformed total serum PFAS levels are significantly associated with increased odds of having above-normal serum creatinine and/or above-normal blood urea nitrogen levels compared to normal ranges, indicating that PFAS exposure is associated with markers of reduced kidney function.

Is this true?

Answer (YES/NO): NO